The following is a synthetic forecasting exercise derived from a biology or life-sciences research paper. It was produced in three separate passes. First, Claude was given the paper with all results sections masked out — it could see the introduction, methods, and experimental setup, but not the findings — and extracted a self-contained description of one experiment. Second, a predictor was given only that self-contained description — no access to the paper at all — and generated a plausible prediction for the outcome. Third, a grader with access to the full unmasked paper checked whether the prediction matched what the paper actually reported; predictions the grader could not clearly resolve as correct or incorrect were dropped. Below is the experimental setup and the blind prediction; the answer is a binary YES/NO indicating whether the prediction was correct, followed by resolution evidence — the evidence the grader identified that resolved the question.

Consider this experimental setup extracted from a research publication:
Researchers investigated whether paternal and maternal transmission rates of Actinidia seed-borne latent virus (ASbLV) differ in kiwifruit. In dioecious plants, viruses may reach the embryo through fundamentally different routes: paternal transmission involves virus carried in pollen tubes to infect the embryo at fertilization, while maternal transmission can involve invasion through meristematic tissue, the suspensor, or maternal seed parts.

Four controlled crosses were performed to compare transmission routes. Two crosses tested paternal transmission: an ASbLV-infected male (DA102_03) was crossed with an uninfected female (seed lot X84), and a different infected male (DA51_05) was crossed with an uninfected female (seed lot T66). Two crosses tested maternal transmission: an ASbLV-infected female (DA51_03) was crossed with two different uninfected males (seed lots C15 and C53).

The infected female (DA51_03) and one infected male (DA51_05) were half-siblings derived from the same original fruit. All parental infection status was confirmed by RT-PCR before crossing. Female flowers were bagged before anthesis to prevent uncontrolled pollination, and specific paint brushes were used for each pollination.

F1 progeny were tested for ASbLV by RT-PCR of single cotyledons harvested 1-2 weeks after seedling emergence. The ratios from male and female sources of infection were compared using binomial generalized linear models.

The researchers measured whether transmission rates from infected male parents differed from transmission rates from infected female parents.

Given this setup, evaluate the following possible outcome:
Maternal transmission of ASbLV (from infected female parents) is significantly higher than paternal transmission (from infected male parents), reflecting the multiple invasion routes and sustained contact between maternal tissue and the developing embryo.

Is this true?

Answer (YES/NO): YES